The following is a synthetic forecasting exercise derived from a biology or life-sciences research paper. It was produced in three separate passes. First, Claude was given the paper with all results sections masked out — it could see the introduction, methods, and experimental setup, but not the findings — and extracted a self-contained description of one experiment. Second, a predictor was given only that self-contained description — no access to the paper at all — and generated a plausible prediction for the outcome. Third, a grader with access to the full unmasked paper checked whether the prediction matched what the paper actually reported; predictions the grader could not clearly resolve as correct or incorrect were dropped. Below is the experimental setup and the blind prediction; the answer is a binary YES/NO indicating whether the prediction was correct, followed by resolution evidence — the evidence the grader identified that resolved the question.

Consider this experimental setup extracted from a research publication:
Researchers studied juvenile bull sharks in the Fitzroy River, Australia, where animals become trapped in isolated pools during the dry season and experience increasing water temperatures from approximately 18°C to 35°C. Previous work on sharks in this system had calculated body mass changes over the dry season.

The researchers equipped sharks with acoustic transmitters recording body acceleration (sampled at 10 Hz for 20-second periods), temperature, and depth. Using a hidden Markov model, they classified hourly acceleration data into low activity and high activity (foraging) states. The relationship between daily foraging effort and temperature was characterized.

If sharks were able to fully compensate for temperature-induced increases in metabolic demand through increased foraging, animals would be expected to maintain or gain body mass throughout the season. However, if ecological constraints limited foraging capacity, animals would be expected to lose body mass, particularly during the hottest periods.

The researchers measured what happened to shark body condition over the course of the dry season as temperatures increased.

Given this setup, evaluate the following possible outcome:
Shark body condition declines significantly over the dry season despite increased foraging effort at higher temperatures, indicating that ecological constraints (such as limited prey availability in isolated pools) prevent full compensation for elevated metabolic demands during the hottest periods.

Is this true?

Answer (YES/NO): YES